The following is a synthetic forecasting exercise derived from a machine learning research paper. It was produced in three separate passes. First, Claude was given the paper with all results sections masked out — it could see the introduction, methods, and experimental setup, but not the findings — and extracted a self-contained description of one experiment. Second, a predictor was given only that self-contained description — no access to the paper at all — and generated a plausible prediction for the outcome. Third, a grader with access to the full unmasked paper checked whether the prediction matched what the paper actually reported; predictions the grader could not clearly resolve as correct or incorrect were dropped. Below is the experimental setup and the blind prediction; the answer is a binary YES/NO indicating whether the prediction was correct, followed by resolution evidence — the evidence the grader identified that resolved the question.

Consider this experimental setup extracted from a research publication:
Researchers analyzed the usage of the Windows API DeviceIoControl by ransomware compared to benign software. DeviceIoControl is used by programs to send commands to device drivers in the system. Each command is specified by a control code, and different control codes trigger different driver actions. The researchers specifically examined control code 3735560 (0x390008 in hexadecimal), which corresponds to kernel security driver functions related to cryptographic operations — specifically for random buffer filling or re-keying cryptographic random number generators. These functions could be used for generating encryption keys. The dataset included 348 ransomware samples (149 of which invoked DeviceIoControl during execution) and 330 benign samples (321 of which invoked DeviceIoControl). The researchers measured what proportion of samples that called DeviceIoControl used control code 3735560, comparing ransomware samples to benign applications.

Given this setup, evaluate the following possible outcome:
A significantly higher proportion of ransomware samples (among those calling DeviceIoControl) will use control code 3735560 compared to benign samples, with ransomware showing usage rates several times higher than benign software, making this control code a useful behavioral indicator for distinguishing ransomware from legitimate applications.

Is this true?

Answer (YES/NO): NO